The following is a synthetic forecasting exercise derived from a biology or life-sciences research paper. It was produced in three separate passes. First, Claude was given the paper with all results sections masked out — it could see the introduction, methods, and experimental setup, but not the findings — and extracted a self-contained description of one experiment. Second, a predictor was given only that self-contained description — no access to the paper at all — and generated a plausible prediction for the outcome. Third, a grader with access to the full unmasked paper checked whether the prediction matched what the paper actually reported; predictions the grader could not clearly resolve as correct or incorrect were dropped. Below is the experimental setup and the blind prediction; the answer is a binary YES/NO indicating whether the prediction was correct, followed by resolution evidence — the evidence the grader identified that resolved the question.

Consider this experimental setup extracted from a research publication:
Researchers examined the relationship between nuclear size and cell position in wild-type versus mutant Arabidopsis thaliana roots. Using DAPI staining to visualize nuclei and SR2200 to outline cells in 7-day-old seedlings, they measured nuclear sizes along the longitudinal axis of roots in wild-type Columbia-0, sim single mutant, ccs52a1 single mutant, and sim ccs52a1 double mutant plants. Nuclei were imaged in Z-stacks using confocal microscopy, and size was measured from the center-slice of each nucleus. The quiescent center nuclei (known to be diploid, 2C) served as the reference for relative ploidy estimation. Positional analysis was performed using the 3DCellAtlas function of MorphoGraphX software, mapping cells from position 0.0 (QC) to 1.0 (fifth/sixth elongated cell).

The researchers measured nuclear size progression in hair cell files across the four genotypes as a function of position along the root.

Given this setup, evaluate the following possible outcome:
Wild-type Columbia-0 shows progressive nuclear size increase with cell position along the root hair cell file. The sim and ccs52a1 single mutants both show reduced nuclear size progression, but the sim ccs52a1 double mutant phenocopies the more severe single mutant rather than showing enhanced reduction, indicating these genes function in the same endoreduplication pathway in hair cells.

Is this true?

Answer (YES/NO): NO